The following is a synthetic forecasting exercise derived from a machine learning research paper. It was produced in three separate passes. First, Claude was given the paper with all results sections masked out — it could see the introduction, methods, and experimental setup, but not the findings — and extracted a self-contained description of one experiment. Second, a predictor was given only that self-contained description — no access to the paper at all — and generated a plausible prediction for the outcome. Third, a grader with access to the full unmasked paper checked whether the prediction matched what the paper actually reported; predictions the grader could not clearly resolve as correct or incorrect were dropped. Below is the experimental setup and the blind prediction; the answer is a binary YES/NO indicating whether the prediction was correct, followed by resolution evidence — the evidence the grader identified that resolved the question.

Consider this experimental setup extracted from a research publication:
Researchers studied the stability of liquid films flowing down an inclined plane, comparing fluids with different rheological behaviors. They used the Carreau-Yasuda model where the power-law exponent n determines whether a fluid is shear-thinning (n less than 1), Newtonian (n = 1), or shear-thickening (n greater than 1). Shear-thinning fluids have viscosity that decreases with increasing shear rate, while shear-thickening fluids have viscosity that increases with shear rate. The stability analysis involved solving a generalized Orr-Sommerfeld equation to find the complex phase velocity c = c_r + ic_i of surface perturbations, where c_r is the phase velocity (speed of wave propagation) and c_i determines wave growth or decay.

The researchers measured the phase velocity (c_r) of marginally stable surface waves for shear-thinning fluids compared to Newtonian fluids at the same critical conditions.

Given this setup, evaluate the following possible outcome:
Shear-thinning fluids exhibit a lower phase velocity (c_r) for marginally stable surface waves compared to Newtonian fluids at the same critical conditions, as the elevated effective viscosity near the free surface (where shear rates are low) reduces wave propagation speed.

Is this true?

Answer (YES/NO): NO